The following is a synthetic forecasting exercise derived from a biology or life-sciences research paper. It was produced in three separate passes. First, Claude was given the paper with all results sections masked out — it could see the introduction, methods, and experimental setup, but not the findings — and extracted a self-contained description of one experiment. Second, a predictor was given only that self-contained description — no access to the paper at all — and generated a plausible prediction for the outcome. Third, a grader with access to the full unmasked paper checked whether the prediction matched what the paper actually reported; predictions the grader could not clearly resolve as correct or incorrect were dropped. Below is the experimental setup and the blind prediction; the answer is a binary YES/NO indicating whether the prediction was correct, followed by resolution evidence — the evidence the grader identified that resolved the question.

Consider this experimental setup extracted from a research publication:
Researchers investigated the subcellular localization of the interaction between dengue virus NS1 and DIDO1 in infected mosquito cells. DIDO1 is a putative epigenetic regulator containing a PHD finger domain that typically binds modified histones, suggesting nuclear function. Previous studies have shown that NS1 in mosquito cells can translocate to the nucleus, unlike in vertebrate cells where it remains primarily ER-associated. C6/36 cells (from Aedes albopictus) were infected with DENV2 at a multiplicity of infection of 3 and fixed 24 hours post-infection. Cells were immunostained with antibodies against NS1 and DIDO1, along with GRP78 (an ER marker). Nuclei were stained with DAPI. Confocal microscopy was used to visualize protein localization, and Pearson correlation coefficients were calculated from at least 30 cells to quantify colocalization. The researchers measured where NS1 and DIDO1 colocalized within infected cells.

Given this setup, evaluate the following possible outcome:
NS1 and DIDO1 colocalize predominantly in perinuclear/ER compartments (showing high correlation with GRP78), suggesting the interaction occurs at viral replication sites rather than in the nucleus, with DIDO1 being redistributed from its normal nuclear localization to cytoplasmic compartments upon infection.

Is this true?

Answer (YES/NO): NO